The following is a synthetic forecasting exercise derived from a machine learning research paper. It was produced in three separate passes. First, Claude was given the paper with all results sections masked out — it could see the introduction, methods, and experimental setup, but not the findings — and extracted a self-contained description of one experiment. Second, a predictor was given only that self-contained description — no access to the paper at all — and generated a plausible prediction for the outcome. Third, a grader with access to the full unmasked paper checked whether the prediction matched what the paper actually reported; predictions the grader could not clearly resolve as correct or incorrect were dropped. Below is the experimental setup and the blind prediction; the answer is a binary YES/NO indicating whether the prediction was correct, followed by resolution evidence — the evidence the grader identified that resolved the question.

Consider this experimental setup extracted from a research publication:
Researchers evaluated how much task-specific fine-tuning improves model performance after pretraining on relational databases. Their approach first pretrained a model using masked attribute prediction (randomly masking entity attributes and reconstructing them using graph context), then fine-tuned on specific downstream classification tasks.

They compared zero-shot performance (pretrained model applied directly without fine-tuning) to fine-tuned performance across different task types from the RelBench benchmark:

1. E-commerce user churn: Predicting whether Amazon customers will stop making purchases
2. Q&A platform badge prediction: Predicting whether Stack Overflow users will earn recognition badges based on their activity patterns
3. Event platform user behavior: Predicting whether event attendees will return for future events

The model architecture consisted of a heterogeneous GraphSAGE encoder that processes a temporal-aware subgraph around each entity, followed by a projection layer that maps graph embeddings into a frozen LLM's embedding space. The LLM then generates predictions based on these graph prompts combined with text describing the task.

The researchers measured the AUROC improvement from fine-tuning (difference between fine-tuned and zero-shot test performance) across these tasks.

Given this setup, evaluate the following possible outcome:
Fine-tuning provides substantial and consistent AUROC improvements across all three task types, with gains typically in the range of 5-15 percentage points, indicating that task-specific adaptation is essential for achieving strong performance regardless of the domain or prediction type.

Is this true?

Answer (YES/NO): NO